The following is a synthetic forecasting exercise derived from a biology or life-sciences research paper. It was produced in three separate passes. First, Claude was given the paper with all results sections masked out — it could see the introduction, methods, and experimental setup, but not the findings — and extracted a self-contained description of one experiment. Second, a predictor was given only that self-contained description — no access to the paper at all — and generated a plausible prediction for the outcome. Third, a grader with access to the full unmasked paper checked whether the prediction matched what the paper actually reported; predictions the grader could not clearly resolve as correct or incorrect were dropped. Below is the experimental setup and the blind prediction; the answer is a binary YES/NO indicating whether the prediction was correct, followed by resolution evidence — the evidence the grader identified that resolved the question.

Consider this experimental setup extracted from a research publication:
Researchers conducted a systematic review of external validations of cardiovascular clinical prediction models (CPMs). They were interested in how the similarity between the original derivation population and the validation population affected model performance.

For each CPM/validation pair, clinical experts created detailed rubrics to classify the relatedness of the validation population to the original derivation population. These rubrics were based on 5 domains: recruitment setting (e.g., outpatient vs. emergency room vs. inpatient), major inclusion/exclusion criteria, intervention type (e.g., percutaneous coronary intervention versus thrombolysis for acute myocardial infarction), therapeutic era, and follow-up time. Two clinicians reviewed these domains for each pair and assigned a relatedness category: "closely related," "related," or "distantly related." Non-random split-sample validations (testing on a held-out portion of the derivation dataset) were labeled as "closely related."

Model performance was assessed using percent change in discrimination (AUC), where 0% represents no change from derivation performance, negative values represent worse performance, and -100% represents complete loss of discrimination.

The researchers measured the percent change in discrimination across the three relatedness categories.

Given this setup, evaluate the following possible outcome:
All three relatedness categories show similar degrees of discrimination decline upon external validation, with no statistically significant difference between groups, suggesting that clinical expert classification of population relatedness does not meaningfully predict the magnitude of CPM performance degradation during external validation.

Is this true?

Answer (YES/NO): NO